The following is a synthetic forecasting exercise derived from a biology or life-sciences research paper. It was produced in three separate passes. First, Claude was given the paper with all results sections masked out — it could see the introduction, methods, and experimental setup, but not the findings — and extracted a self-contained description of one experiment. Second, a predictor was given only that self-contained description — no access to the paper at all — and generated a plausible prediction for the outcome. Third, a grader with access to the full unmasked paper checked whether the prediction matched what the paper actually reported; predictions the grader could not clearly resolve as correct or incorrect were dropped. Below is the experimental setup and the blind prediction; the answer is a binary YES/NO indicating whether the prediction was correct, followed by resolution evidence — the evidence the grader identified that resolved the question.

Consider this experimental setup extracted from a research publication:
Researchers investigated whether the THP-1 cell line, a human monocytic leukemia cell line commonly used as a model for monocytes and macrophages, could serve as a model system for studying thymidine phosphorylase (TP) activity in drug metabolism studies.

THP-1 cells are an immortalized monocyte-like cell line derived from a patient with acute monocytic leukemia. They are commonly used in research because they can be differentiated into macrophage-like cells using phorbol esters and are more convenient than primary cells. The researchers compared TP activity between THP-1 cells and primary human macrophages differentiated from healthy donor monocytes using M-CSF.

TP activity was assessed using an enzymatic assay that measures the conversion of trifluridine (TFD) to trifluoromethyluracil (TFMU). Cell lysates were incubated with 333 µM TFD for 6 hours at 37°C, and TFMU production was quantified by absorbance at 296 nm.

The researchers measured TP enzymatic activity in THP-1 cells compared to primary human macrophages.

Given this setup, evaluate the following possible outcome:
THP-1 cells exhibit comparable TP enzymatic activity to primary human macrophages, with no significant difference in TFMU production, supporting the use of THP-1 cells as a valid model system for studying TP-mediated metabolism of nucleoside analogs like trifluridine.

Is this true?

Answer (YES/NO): NO